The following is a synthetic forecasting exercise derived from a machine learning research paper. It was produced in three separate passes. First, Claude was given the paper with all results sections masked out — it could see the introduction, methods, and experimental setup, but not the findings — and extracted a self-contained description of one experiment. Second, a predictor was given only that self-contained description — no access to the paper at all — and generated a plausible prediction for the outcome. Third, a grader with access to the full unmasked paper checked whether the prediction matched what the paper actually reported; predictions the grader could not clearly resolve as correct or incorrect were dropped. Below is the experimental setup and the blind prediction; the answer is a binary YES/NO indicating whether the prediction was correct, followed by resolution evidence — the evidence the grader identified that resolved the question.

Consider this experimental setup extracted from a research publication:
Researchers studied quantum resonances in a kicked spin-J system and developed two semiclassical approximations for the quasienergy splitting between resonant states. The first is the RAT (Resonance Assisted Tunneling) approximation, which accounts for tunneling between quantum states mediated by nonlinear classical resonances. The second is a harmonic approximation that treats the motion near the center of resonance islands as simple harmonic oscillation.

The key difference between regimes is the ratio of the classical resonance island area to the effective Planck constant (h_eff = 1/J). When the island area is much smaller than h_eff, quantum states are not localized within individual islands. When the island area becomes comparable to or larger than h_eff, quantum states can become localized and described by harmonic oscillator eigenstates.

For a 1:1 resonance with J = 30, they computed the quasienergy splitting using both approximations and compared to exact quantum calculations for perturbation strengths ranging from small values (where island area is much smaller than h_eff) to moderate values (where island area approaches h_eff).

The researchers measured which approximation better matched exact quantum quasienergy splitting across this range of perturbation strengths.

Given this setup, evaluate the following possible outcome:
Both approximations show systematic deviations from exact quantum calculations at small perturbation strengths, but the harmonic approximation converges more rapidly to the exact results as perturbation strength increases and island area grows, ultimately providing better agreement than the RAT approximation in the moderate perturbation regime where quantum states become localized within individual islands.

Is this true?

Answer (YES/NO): NO